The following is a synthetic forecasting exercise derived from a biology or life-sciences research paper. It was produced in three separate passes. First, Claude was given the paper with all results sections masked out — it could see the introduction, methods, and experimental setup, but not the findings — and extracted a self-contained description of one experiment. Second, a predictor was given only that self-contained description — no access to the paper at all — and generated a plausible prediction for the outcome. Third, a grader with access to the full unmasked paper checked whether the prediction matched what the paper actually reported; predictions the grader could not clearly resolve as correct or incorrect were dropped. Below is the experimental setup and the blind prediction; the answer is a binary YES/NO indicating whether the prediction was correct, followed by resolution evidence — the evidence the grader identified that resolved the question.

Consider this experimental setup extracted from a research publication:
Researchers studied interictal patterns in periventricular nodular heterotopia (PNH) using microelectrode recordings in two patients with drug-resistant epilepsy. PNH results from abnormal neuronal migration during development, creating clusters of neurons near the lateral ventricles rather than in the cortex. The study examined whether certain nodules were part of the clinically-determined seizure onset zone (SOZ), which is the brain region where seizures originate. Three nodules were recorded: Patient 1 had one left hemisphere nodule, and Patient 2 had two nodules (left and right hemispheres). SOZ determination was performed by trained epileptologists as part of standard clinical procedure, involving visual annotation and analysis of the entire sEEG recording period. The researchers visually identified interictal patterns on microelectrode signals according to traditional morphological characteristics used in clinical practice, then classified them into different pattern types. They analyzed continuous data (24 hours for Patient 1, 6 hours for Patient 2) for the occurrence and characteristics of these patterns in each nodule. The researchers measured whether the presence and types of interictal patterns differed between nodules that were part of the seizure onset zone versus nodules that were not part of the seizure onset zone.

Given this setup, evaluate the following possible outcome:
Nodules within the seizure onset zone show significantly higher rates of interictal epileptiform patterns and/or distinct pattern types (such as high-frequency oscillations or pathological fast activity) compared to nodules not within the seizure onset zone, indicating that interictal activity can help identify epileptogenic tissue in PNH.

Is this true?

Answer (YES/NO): NO